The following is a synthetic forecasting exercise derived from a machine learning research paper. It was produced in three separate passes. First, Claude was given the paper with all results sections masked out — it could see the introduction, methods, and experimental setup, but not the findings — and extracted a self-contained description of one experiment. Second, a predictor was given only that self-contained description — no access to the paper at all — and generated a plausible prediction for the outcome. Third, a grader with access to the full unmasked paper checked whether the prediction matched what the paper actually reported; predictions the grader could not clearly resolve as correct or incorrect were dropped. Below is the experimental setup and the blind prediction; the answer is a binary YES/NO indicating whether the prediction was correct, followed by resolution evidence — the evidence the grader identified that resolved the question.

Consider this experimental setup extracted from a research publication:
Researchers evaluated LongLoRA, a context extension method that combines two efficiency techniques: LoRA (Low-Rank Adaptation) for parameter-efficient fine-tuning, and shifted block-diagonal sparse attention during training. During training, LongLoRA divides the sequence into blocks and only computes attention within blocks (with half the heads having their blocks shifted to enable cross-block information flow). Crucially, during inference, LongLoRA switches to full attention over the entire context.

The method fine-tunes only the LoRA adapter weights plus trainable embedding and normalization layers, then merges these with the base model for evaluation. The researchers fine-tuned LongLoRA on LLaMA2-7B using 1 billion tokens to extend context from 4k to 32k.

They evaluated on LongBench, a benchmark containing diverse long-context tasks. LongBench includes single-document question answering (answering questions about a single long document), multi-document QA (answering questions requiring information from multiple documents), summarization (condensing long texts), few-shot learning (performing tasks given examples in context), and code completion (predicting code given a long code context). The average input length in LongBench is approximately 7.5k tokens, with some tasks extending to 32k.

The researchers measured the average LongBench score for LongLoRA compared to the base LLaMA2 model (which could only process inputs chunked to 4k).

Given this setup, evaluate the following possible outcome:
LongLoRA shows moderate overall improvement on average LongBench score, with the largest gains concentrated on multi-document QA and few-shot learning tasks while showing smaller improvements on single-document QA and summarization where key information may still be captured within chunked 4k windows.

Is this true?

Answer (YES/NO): NO